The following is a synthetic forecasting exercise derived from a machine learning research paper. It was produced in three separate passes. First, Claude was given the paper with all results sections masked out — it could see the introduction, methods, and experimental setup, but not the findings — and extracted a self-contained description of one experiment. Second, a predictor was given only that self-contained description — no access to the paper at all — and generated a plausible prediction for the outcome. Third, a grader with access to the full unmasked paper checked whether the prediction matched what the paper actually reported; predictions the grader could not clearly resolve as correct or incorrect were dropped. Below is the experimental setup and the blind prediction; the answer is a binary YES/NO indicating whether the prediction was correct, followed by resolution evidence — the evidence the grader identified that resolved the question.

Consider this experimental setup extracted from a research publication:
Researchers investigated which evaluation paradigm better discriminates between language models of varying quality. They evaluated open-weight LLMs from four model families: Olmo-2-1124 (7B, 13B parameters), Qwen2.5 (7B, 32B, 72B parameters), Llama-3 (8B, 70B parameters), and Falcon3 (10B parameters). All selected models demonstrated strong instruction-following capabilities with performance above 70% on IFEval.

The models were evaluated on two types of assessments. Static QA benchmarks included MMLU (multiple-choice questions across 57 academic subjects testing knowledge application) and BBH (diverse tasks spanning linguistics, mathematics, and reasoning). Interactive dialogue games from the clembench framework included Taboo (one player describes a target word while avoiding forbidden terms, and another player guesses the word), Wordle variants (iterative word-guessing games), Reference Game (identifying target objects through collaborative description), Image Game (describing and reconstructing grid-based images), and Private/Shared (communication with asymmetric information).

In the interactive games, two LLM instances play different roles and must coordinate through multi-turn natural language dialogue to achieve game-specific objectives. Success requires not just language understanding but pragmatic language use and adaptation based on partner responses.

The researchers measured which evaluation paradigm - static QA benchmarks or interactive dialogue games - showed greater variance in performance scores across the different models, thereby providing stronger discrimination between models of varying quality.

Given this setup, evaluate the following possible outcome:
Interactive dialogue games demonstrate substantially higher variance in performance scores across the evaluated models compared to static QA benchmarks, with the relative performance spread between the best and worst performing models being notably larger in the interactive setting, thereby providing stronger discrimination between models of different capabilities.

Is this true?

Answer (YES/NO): YES